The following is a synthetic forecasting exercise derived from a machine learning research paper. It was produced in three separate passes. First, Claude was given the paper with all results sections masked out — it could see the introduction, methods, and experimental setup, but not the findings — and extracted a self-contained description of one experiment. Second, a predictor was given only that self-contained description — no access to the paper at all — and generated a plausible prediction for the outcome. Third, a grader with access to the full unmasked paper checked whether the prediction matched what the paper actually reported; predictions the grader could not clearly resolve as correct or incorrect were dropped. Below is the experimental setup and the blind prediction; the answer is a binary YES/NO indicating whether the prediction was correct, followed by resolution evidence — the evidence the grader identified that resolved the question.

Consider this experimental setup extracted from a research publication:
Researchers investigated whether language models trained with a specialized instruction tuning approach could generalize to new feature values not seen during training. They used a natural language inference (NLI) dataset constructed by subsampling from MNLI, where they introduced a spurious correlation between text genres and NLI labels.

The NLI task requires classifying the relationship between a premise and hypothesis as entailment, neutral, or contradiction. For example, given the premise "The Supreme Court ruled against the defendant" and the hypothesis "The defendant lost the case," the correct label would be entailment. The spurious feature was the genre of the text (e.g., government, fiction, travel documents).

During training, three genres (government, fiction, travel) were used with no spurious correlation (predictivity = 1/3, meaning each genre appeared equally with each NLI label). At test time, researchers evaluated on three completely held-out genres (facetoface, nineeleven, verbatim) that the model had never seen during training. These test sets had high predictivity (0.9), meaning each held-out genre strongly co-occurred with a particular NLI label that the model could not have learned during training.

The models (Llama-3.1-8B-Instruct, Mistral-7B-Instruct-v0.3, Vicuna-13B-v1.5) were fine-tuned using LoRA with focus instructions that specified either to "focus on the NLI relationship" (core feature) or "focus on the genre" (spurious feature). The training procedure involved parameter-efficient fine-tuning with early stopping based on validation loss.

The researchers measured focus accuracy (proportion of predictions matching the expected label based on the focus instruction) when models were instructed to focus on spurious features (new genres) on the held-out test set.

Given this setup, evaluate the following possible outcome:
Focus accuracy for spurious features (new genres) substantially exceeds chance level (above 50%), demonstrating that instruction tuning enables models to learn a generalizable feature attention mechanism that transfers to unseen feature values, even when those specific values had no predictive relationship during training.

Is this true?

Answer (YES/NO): NO